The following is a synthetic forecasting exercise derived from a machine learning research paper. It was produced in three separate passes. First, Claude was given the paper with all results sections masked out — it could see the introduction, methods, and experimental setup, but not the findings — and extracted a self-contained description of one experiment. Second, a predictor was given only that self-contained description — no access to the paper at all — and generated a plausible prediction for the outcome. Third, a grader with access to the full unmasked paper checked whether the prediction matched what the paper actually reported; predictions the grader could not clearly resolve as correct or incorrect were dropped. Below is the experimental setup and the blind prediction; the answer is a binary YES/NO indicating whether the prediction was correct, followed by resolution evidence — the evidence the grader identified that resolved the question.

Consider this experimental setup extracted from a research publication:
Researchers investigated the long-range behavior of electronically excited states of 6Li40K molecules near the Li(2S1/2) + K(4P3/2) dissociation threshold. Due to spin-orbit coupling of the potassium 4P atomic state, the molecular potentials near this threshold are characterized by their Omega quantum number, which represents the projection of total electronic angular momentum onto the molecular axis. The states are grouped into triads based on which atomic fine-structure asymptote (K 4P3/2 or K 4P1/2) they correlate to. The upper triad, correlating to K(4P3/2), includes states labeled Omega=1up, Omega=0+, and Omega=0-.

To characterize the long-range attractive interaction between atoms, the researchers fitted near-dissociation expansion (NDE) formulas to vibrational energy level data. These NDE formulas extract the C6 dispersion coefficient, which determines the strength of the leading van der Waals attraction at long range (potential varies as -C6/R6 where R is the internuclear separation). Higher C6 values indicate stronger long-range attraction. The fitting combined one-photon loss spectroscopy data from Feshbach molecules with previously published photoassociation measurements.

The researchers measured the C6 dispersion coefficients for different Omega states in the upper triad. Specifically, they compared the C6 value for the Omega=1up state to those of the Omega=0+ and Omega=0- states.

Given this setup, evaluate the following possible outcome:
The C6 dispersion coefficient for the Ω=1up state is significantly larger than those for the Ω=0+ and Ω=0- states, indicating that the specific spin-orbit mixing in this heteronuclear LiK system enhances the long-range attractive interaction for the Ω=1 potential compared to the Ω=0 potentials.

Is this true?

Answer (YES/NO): NO